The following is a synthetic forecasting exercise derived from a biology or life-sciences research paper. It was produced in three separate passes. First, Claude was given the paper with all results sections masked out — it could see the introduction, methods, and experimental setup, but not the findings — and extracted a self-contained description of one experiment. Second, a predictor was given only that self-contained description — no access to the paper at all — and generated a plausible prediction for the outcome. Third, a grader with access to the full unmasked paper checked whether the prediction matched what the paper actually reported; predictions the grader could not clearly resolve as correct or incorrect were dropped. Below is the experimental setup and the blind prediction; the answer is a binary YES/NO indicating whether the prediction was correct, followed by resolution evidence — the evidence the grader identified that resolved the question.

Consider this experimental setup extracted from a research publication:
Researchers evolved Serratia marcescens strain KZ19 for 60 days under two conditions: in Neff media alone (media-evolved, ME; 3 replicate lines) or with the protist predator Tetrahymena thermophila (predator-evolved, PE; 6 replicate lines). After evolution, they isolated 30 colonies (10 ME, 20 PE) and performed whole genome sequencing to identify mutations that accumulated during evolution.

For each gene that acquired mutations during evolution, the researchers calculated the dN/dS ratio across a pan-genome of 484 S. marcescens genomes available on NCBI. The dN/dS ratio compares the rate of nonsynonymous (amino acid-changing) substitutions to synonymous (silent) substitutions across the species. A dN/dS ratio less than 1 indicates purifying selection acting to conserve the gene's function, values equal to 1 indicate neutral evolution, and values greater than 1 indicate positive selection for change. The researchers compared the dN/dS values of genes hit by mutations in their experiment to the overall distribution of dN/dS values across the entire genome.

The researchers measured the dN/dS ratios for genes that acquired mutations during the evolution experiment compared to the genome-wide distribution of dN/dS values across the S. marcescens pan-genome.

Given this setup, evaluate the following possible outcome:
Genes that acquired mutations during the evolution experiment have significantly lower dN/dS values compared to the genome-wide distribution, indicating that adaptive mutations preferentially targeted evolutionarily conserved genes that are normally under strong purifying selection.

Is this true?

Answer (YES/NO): YES